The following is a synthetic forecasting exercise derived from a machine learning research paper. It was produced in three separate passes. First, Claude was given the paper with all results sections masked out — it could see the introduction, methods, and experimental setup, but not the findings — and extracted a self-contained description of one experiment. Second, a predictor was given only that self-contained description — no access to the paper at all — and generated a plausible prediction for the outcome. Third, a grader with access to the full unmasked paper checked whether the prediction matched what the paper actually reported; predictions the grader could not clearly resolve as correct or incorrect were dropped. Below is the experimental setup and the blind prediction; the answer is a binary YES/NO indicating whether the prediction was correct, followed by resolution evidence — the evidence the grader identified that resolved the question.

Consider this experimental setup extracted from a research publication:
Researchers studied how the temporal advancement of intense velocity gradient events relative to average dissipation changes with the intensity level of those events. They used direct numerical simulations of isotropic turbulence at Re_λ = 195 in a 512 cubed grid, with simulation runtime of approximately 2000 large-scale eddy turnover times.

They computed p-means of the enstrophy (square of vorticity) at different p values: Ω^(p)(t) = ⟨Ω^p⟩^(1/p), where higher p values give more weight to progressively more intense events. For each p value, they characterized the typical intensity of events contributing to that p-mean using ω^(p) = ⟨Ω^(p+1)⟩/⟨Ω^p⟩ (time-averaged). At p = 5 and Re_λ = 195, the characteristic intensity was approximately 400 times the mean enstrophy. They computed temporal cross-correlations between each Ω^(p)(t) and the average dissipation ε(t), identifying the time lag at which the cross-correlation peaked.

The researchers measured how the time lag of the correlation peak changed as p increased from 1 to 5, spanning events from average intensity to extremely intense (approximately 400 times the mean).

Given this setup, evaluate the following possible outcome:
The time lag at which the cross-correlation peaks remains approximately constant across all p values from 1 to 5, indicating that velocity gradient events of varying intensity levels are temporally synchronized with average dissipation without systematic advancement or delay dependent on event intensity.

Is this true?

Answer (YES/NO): NO